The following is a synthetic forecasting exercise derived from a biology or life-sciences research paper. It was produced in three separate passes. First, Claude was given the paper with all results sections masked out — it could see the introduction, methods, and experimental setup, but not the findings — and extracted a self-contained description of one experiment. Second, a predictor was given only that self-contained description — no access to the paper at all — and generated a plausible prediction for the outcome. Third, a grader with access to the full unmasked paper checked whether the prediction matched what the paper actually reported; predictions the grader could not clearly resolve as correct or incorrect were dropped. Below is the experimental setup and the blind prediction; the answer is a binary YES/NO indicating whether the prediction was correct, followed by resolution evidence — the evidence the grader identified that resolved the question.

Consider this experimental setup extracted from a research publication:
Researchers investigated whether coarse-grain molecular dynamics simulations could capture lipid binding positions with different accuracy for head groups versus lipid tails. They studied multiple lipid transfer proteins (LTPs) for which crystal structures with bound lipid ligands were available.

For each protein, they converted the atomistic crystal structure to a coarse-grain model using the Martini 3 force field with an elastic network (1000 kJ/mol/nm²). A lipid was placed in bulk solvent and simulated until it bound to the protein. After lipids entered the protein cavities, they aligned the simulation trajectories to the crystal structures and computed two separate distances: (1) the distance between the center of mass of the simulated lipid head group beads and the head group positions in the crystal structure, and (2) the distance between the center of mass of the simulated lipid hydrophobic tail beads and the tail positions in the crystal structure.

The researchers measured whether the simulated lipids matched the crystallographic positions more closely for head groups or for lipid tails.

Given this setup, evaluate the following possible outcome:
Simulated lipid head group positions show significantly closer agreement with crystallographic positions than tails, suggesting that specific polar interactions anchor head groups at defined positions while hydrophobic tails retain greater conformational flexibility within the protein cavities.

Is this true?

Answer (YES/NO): NO